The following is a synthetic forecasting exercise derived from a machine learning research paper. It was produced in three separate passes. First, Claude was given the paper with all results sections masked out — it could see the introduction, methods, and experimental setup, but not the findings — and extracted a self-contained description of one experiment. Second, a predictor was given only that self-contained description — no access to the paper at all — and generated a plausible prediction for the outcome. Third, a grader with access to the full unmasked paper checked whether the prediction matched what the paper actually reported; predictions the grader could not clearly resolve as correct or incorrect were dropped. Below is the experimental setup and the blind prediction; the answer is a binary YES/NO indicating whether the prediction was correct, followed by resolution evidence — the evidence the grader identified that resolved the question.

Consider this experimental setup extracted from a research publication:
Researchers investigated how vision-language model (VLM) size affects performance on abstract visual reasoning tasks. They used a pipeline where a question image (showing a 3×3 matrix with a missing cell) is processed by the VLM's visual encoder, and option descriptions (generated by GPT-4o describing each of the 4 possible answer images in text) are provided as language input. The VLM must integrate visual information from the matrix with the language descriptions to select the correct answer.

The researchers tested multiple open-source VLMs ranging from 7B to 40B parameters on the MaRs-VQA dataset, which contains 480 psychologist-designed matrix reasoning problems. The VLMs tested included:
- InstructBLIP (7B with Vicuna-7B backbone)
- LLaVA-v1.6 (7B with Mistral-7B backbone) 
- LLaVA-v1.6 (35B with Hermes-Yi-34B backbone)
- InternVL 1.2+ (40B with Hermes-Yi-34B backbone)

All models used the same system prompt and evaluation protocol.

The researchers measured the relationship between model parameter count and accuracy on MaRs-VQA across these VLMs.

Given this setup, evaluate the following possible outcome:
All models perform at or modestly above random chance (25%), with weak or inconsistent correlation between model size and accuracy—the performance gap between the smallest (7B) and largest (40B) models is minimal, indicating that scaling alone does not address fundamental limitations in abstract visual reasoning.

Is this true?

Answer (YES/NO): NO